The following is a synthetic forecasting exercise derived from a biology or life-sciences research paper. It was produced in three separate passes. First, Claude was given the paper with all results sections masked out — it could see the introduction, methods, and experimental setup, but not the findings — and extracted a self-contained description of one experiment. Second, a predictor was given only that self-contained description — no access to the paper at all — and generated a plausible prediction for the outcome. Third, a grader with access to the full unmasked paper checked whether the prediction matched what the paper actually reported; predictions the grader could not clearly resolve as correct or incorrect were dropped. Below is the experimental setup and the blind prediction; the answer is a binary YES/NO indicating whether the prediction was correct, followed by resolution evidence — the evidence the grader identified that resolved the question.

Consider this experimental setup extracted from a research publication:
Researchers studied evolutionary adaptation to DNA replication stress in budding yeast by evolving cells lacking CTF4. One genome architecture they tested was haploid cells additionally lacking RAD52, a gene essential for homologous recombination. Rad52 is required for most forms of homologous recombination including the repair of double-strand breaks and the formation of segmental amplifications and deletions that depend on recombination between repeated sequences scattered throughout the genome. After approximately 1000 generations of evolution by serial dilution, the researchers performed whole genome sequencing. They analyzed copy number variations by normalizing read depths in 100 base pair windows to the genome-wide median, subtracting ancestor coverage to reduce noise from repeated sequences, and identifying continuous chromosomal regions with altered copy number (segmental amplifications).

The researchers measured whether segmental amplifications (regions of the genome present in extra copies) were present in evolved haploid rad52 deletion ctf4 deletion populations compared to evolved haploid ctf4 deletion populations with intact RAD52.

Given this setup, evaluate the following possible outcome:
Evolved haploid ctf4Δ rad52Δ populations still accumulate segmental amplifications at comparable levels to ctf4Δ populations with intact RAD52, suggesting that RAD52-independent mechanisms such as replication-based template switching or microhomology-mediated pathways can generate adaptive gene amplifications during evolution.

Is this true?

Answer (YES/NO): NO